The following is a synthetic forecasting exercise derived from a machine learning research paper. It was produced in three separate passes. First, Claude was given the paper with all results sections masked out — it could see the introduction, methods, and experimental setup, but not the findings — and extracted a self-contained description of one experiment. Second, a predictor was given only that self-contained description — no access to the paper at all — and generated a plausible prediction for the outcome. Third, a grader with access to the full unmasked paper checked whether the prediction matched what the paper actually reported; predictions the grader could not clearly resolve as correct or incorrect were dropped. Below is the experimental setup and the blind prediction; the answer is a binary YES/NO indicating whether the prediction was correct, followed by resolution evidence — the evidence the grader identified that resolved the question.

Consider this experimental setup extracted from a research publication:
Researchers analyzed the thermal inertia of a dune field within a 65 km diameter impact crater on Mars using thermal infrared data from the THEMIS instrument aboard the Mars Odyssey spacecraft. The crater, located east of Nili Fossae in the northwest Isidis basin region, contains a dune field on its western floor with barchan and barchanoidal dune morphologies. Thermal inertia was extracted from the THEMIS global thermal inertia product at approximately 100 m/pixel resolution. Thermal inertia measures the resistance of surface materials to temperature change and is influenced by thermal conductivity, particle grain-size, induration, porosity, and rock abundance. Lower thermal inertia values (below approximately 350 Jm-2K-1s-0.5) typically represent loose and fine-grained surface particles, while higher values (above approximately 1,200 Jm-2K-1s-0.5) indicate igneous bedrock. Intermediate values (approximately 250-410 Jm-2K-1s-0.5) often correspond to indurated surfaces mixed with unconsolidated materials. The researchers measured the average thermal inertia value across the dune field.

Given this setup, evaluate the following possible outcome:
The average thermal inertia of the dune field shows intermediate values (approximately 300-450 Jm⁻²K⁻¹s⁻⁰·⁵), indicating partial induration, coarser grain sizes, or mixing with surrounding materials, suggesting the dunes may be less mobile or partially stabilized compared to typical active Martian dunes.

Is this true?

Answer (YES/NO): NO